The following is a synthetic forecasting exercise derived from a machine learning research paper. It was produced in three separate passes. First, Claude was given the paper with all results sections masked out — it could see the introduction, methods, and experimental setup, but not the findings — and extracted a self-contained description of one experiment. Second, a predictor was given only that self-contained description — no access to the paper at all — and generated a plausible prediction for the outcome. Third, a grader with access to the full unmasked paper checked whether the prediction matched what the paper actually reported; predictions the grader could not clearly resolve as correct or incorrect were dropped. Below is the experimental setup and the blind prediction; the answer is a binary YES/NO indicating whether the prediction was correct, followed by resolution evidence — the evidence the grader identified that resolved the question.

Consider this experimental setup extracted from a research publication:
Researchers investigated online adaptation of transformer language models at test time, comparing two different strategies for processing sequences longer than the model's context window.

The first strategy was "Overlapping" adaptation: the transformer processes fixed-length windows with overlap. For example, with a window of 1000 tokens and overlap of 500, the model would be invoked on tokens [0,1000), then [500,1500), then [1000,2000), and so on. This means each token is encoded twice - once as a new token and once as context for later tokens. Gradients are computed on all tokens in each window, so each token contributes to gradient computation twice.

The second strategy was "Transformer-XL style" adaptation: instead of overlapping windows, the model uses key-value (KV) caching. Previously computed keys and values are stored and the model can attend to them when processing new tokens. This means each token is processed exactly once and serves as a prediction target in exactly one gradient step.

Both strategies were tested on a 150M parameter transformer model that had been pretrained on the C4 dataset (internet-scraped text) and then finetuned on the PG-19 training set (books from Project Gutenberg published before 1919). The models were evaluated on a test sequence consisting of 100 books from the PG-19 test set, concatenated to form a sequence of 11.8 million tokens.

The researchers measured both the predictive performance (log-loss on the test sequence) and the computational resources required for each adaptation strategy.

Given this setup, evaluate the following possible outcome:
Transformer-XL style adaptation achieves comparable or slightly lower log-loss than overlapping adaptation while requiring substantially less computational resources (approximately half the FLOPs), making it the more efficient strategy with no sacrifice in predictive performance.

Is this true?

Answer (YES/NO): NO